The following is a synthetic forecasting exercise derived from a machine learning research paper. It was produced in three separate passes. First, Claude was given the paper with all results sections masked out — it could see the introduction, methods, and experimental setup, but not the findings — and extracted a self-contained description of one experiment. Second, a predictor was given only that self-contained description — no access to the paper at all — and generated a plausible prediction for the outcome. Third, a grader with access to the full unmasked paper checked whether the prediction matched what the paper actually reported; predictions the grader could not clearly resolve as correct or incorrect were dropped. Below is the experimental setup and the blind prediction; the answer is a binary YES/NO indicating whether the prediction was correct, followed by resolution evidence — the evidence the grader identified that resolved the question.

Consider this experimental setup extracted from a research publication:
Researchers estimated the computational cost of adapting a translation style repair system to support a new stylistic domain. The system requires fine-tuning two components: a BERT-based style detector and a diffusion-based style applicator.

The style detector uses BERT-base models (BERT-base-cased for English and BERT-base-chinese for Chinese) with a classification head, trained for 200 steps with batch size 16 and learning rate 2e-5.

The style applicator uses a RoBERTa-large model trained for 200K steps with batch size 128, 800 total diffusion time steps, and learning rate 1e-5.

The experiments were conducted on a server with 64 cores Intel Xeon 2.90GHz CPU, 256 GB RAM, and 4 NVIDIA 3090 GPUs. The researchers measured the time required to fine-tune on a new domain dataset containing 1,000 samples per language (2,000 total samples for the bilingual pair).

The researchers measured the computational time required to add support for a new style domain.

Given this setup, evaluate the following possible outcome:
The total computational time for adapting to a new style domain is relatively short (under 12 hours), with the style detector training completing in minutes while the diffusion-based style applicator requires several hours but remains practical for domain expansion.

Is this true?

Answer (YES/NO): NO